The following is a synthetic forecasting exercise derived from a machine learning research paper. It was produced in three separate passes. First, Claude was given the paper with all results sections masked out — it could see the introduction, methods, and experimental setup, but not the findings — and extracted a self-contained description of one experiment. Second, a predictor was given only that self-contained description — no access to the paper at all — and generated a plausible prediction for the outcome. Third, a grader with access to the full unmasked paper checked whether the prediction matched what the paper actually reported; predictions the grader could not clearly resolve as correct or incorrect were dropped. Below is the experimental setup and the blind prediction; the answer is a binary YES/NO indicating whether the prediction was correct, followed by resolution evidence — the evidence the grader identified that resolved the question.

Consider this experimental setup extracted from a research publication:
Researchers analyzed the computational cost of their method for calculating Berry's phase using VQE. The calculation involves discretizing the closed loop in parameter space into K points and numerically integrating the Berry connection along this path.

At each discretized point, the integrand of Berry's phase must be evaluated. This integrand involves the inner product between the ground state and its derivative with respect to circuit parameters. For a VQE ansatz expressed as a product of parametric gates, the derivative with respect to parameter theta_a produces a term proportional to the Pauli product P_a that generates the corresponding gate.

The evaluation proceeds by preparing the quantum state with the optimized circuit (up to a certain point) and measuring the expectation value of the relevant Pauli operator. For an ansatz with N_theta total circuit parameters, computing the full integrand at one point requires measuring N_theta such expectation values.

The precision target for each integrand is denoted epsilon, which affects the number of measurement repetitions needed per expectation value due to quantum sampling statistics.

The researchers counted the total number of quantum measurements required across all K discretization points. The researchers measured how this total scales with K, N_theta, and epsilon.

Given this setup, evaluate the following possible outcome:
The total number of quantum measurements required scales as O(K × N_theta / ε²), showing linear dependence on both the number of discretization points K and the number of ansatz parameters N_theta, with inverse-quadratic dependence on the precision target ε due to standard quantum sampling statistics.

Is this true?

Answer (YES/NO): YES